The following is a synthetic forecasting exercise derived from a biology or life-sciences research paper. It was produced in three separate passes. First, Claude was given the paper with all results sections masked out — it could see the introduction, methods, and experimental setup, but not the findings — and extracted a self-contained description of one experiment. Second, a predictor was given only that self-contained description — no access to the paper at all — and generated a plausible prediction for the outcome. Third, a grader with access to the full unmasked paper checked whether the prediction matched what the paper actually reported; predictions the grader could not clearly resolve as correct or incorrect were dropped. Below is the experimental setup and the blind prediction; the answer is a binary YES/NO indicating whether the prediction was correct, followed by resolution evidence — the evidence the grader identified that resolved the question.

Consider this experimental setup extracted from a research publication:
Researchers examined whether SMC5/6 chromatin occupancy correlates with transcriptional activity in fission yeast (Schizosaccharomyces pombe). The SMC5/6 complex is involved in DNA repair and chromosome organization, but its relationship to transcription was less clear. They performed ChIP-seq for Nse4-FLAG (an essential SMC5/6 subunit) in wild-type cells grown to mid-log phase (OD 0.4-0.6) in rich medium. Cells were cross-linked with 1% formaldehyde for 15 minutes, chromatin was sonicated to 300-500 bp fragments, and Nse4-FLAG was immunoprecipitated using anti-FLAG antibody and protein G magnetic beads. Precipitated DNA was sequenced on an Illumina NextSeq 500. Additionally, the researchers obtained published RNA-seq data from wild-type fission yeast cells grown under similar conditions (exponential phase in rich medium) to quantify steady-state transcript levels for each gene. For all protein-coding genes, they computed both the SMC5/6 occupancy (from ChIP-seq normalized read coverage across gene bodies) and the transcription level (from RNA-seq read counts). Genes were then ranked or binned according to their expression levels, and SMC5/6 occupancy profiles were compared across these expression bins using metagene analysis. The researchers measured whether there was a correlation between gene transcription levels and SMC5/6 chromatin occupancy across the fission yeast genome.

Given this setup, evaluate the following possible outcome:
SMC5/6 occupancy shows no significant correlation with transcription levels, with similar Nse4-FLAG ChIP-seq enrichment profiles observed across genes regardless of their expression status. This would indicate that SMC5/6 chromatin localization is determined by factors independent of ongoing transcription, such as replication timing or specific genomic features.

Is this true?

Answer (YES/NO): NO